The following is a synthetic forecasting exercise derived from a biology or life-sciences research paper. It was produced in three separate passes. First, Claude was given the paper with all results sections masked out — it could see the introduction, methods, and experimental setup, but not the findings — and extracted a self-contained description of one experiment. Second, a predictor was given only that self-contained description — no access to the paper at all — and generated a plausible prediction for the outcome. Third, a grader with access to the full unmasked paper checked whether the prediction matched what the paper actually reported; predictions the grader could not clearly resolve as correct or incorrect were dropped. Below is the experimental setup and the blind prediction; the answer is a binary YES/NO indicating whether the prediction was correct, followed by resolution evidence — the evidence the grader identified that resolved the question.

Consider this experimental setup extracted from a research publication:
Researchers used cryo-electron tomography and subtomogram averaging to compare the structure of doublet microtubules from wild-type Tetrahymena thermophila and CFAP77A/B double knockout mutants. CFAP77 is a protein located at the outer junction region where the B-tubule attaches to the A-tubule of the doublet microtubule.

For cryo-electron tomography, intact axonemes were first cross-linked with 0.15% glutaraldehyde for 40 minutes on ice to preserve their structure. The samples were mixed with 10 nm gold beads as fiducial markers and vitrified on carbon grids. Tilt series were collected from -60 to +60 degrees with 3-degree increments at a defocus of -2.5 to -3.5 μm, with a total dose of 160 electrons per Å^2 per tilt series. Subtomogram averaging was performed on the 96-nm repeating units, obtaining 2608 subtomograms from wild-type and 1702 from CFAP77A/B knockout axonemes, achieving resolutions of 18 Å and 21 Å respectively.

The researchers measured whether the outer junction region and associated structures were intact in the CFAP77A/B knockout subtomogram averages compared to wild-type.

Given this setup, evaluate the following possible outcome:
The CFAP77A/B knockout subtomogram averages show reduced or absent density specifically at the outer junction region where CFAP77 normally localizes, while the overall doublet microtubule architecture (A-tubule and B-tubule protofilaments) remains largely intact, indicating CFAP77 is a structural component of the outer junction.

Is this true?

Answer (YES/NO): NO